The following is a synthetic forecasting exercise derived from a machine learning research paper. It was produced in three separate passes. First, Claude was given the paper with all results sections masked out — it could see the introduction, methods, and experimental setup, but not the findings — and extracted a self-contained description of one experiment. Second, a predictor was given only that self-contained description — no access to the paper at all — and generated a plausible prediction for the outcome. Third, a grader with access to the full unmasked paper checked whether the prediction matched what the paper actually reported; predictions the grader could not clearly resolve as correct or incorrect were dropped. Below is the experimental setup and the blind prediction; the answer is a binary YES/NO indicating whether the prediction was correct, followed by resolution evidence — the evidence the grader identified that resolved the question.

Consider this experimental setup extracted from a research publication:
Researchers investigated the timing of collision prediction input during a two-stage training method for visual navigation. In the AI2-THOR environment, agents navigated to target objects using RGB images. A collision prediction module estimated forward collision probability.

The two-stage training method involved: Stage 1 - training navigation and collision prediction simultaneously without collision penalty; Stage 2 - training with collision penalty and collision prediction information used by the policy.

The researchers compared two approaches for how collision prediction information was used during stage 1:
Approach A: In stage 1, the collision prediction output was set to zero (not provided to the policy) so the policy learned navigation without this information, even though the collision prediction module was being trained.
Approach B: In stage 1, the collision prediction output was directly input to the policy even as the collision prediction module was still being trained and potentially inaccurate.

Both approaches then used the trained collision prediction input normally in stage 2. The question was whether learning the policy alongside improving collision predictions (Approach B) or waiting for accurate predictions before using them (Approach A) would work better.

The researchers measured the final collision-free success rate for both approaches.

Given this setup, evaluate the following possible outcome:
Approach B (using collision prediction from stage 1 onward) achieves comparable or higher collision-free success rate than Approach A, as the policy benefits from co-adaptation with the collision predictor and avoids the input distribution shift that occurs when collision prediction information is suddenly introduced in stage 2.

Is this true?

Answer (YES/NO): NO